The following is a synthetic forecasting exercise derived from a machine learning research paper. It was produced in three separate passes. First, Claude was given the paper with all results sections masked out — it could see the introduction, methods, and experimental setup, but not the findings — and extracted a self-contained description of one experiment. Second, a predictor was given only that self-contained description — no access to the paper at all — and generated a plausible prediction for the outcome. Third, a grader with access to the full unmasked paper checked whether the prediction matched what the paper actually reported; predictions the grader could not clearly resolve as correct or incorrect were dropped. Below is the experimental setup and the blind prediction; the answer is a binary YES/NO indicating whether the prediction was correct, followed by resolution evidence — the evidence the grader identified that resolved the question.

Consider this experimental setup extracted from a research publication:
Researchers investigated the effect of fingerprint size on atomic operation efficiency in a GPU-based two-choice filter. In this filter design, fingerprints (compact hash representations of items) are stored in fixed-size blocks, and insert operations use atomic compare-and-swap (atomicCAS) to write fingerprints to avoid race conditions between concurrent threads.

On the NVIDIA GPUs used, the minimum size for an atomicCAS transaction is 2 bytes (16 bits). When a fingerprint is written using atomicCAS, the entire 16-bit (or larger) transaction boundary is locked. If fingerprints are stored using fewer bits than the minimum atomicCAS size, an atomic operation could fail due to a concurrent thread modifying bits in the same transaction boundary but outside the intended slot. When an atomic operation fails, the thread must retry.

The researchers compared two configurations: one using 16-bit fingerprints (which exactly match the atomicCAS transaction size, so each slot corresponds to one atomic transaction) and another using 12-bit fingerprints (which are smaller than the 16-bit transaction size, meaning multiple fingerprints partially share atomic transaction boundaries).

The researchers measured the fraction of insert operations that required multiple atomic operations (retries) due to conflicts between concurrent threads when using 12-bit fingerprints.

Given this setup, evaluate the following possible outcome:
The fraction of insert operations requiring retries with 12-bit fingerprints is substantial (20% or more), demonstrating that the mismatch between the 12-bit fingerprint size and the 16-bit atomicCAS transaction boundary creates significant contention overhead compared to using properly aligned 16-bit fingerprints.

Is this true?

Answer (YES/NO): NO